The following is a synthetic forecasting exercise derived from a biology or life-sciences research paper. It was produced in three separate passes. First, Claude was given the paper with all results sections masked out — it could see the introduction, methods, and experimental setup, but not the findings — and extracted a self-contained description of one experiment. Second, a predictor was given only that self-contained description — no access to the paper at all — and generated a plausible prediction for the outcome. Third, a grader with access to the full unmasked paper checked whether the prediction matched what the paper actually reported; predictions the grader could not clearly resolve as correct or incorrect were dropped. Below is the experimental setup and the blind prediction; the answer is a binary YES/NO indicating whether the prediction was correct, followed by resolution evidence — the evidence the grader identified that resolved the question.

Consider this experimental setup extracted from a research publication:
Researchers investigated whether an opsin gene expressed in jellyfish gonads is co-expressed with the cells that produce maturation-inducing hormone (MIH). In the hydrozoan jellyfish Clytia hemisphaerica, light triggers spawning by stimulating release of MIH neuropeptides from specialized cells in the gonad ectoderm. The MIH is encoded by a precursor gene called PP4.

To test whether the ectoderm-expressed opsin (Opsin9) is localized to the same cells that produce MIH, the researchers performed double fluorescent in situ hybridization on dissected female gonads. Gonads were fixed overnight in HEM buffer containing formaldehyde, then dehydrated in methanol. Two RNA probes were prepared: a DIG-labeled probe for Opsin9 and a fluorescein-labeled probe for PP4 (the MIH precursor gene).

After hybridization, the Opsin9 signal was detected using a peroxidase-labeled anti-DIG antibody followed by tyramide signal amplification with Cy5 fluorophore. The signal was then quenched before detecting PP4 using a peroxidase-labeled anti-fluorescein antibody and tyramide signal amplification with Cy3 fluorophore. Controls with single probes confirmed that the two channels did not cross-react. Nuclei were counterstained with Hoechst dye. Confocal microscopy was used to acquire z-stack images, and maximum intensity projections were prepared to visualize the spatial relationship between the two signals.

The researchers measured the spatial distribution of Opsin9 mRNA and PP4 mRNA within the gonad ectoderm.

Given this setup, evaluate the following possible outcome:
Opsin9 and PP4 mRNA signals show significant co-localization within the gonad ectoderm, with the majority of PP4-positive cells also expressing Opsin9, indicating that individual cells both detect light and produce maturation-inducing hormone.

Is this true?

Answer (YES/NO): YES